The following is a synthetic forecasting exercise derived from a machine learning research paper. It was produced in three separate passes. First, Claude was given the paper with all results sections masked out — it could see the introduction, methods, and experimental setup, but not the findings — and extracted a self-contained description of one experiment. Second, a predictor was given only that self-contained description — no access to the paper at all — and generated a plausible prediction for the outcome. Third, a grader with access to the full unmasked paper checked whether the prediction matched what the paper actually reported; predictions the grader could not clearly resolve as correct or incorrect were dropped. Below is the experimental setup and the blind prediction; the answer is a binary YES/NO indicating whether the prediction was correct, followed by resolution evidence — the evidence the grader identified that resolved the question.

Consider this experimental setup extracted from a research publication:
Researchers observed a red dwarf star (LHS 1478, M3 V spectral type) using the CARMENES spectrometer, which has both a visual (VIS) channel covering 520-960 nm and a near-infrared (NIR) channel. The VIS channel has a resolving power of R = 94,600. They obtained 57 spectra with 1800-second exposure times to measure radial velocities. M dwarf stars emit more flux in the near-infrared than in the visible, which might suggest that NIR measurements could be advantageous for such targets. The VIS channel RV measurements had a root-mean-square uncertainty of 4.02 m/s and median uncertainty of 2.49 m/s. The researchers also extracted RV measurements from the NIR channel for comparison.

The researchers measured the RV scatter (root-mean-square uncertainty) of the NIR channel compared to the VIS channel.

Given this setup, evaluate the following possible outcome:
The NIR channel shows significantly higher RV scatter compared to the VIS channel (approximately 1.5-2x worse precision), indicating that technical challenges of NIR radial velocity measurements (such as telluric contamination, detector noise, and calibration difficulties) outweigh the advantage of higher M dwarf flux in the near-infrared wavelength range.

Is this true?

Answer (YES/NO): NO